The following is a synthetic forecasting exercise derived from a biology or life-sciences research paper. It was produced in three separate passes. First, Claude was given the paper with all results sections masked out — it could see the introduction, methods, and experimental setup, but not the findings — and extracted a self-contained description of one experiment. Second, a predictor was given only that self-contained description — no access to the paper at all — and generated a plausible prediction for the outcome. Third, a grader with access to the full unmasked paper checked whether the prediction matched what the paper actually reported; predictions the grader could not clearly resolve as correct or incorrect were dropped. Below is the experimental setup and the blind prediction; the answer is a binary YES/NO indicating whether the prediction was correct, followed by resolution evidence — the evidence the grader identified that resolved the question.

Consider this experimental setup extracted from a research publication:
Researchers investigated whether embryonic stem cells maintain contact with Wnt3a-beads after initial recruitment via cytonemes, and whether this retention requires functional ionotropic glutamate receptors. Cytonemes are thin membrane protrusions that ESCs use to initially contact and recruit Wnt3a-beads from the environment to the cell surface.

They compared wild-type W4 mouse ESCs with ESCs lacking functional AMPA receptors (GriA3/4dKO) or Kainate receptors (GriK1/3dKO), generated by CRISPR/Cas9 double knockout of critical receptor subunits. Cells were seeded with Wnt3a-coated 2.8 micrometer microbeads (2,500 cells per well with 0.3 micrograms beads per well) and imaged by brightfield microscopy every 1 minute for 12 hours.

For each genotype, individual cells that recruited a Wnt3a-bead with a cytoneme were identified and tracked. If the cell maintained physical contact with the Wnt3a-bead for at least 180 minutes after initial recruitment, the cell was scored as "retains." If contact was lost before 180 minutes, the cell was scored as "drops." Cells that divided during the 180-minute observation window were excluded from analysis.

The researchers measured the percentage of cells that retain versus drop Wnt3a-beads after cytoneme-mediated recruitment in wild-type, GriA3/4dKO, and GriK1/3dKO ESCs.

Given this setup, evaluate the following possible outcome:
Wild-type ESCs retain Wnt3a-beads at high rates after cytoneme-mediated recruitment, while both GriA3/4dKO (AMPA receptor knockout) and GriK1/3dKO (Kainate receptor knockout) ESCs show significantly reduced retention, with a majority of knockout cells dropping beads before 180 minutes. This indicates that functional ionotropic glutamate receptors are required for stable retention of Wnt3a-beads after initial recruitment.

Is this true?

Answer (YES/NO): NO